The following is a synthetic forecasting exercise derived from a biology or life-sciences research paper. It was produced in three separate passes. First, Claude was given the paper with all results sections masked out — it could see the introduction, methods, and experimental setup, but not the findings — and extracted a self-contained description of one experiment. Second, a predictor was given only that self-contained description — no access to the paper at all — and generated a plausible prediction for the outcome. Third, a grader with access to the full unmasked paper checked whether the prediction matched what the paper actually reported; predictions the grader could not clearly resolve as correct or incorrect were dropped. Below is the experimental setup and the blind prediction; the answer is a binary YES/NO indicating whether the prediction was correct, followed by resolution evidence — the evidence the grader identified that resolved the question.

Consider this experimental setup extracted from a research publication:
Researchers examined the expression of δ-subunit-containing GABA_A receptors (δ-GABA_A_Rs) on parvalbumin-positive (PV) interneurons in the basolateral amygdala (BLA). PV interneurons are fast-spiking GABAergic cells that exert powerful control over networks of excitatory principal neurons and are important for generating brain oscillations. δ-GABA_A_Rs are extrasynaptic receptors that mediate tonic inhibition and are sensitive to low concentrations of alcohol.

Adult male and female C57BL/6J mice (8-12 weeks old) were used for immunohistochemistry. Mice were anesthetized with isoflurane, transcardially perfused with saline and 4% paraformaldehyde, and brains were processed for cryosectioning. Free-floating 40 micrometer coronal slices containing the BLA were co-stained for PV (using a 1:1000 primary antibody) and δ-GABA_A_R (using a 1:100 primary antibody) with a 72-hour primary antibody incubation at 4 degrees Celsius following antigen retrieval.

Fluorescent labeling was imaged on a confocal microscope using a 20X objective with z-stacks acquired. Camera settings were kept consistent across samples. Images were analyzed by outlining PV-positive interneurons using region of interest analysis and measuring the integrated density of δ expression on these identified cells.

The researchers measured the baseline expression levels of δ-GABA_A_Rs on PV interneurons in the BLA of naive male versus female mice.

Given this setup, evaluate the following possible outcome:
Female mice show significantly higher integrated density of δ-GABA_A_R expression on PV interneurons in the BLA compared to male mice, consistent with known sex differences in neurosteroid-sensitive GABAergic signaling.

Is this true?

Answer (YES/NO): YES